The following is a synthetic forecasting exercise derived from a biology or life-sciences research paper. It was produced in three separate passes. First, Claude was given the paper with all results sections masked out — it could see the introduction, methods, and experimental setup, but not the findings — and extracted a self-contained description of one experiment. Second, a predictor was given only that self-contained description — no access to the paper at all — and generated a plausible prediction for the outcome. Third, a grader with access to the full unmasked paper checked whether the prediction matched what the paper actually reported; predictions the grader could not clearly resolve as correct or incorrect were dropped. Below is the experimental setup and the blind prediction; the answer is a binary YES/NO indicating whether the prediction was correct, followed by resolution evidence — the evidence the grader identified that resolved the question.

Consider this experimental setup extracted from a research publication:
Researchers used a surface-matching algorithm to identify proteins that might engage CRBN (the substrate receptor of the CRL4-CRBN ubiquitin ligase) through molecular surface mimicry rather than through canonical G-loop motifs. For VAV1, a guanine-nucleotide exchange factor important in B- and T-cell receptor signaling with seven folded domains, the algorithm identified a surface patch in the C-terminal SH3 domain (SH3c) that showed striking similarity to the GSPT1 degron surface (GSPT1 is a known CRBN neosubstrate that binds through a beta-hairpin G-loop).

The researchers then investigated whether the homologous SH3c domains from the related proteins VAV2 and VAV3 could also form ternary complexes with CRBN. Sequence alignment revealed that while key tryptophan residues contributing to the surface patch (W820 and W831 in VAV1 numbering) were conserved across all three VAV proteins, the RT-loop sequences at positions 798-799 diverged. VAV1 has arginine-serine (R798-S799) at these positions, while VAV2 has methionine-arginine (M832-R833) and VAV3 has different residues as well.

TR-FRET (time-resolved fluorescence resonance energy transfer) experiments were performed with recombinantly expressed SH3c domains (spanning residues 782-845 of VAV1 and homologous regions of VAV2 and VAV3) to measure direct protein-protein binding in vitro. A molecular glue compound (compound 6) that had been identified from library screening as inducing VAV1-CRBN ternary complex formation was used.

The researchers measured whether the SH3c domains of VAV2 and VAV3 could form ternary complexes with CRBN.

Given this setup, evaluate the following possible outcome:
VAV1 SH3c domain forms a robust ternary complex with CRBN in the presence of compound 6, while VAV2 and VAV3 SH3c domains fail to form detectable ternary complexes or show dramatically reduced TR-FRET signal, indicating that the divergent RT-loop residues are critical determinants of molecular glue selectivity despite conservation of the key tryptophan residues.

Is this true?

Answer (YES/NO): YES